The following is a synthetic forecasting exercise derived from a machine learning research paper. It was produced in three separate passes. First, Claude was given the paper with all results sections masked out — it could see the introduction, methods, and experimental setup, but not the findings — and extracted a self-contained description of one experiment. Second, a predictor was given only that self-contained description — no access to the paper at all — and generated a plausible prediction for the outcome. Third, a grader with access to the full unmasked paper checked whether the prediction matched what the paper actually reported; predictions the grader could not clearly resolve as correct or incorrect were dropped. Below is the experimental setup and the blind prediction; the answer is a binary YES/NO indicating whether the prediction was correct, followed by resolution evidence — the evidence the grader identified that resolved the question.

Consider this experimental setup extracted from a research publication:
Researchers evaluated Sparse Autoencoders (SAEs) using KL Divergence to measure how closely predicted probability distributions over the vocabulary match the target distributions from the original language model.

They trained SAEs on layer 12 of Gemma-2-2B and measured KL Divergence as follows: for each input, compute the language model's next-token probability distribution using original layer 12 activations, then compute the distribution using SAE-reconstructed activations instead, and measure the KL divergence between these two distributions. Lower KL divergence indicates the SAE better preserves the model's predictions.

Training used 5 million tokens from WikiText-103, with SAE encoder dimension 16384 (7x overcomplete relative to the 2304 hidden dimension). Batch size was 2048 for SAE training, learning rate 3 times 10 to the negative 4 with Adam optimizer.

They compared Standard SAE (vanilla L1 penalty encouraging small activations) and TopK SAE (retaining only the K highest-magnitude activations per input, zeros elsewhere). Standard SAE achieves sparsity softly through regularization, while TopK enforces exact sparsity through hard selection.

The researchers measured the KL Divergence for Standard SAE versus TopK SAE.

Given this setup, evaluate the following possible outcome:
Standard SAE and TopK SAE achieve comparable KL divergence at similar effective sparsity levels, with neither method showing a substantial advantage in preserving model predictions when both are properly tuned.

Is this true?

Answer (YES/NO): NO